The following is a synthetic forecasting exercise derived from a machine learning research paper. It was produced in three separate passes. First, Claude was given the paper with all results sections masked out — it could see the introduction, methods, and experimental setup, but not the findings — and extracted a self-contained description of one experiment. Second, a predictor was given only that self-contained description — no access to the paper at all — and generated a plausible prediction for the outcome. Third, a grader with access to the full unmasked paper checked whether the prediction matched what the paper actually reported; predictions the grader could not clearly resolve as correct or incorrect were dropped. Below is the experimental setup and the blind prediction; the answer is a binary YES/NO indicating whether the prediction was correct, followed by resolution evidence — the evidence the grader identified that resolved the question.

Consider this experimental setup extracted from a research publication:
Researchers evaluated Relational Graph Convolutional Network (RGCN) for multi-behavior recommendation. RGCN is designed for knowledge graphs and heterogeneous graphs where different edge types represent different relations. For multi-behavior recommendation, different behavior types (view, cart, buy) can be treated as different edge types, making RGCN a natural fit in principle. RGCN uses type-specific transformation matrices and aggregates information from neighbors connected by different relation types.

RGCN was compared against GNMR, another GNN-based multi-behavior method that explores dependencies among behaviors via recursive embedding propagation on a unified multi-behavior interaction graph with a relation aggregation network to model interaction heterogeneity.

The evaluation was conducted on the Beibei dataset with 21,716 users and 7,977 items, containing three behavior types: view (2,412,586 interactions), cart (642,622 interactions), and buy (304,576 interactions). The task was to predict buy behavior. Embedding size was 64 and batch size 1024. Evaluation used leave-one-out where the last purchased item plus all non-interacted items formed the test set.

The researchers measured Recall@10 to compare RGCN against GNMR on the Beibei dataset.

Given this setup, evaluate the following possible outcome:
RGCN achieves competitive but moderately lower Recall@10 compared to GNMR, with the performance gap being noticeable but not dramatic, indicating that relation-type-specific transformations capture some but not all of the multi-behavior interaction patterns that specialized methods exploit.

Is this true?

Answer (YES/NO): NO